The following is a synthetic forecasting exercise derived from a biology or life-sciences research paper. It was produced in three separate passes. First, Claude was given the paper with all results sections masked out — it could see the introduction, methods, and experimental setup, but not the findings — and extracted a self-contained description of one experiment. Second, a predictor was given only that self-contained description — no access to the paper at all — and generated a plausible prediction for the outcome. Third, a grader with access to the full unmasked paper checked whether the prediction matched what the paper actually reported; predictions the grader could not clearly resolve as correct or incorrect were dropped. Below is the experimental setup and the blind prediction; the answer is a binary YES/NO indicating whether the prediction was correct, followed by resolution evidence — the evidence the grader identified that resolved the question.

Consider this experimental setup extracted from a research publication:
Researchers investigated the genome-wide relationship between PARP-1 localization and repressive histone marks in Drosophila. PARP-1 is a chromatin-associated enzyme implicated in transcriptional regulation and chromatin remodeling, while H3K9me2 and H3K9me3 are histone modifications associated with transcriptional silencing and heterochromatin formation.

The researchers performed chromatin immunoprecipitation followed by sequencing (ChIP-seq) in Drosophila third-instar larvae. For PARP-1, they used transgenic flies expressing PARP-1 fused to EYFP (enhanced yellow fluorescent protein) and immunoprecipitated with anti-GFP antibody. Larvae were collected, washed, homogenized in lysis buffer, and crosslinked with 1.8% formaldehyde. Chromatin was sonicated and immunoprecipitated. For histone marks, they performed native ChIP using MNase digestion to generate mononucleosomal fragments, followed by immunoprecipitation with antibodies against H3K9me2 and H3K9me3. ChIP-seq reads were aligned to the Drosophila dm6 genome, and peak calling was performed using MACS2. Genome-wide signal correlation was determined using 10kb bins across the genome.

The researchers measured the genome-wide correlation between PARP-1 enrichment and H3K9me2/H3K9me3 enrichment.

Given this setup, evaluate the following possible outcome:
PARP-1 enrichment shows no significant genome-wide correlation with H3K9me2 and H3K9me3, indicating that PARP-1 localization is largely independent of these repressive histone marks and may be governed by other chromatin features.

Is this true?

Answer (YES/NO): NO